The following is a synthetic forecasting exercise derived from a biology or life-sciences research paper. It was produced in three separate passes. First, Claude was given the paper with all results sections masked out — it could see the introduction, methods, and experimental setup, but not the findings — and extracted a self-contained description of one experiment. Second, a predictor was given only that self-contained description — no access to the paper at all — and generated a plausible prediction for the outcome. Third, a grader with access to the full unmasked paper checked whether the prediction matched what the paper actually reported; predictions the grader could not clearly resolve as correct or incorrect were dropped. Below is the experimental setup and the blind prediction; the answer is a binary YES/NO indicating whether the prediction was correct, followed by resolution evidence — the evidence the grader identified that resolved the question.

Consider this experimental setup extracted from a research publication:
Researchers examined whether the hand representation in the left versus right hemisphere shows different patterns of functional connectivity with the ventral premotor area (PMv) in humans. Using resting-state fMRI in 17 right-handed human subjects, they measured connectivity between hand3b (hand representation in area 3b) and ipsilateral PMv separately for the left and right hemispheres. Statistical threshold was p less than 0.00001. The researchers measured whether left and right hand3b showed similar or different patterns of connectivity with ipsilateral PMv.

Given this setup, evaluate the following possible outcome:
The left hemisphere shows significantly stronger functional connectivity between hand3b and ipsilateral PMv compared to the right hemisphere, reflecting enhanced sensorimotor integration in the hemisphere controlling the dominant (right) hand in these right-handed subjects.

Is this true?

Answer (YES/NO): NO